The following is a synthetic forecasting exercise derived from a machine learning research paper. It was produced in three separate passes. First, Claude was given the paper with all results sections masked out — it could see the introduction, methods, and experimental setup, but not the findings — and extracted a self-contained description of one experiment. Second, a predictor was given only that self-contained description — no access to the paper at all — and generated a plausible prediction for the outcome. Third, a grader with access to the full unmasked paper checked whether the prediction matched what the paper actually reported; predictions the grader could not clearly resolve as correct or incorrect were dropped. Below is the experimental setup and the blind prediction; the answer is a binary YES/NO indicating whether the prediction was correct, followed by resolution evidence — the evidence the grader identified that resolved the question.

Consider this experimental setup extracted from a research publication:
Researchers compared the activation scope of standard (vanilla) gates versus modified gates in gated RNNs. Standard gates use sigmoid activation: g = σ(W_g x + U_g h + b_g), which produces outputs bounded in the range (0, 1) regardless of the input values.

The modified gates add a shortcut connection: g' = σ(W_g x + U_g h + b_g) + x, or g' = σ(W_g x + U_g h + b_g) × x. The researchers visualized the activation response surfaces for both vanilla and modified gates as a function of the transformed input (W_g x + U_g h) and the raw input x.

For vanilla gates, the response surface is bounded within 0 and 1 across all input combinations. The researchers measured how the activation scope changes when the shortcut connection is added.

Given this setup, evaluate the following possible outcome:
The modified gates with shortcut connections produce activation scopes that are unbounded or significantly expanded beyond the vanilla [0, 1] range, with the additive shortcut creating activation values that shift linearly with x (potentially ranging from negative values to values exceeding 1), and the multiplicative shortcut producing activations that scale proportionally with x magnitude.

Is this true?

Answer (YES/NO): YES